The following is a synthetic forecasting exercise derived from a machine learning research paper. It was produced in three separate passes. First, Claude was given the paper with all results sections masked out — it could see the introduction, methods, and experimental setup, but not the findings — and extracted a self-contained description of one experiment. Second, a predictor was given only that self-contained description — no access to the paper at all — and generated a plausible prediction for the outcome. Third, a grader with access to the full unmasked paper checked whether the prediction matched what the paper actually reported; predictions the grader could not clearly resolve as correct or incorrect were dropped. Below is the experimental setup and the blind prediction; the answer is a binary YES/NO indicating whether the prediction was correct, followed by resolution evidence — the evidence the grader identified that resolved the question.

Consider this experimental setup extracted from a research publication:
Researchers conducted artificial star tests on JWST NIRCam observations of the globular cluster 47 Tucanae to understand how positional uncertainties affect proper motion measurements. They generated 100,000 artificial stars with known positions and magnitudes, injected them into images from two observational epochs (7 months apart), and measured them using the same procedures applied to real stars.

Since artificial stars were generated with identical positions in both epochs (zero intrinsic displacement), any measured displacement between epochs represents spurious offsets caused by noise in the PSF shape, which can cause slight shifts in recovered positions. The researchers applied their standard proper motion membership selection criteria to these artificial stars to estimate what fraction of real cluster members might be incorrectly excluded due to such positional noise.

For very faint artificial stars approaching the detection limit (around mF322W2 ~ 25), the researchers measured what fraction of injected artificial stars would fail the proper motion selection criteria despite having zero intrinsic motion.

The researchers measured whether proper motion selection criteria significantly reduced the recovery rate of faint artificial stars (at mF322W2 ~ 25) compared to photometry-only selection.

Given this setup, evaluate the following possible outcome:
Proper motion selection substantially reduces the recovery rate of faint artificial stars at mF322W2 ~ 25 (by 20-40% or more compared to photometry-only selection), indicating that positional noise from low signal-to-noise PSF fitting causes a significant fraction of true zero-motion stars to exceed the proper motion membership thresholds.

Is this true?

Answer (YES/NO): YES